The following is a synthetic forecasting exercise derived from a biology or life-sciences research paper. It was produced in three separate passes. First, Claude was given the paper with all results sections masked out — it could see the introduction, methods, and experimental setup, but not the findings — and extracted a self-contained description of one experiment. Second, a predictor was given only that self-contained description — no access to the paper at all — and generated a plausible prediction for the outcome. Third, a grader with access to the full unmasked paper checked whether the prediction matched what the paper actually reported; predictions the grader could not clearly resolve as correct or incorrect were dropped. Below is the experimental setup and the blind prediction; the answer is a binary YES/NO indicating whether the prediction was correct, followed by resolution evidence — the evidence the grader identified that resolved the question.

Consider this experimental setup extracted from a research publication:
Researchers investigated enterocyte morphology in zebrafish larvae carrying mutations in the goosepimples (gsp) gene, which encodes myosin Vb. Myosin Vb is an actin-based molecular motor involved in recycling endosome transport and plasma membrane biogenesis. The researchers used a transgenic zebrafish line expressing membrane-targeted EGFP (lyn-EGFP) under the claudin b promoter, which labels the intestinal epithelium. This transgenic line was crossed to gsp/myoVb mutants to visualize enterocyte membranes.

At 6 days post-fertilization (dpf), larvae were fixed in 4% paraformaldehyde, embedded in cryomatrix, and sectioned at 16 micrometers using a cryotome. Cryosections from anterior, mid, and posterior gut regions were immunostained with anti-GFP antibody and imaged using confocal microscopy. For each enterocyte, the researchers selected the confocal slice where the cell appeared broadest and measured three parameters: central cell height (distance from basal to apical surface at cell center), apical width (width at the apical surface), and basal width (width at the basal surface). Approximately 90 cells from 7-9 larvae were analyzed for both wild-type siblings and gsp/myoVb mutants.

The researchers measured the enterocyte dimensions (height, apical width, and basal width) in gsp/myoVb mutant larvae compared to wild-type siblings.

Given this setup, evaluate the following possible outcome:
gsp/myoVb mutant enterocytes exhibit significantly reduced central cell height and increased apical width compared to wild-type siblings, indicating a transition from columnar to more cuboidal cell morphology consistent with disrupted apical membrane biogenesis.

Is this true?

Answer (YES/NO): NO